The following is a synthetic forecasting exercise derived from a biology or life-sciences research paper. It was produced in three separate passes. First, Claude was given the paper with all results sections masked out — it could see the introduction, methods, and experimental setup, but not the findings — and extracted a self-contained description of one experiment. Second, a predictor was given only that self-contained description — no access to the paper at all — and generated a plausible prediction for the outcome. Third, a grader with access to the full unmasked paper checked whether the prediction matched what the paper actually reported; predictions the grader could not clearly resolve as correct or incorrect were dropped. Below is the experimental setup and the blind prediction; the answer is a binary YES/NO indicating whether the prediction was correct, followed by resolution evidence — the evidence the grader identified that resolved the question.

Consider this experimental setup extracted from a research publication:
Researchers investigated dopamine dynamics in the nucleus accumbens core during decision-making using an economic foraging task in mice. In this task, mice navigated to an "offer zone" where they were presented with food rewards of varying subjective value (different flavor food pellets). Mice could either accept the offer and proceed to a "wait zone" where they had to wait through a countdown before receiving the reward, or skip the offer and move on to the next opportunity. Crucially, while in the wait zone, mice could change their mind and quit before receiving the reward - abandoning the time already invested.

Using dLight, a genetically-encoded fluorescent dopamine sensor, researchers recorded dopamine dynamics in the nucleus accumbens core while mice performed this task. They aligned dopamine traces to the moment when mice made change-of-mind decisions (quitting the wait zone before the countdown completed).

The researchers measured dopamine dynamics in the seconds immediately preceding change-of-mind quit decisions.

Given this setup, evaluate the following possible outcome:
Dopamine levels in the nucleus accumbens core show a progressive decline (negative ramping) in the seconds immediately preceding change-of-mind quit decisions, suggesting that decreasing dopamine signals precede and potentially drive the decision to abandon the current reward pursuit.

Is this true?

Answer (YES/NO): NO